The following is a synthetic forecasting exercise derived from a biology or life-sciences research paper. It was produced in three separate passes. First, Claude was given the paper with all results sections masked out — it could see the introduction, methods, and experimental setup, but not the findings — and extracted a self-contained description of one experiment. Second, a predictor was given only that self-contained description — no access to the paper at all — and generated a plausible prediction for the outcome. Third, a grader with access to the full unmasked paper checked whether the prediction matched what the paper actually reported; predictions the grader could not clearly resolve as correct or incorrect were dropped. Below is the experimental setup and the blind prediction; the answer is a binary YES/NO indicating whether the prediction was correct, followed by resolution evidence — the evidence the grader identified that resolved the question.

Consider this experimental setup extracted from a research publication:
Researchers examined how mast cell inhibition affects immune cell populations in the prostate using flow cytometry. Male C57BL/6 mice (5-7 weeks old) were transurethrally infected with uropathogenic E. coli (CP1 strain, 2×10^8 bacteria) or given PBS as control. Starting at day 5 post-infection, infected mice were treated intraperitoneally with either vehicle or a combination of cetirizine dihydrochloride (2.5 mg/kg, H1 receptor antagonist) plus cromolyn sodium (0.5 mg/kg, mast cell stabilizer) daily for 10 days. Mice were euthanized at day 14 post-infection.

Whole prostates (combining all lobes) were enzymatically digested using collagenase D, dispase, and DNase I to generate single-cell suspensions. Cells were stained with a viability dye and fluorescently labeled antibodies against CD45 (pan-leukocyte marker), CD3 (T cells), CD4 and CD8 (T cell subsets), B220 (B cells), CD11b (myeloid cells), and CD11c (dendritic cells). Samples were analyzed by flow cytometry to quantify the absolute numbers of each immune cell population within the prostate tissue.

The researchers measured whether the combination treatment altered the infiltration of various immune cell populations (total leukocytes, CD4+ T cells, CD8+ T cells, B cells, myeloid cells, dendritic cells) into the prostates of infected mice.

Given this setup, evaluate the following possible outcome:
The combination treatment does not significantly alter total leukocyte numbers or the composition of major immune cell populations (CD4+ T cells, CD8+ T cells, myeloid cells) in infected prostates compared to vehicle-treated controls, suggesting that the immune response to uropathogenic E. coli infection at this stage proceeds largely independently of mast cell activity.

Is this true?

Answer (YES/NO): NO